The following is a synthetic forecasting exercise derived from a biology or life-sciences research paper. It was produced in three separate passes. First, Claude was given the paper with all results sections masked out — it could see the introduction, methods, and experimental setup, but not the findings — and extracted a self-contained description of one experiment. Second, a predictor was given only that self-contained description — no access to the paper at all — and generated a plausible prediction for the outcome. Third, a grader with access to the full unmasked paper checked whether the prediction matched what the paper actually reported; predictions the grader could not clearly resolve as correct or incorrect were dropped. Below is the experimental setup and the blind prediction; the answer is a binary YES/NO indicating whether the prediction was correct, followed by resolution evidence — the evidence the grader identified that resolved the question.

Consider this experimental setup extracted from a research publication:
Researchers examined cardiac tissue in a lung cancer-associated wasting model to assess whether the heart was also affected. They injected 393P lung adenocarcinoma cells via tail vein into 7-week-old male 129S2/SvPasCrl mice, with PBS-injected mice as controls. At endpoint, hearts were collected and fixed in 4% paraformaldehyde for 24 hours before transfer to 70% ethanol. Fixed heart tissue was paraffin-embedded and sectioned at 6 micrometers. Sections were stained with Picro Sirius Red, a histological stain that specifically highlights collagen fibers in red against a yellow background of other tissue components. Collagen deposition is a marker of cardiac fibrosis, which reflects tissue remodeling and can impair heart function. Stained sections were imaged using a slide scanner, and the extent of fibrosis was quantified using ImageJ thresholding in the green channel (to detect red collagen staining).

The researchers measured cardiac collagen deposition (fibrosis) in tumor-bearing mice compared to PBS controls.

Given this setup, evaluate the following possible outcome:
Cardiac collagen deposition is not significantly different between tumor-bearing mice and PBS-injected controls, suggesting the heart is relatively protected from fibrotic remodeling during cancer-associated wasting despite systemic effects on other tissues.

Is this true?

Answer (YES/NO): YES